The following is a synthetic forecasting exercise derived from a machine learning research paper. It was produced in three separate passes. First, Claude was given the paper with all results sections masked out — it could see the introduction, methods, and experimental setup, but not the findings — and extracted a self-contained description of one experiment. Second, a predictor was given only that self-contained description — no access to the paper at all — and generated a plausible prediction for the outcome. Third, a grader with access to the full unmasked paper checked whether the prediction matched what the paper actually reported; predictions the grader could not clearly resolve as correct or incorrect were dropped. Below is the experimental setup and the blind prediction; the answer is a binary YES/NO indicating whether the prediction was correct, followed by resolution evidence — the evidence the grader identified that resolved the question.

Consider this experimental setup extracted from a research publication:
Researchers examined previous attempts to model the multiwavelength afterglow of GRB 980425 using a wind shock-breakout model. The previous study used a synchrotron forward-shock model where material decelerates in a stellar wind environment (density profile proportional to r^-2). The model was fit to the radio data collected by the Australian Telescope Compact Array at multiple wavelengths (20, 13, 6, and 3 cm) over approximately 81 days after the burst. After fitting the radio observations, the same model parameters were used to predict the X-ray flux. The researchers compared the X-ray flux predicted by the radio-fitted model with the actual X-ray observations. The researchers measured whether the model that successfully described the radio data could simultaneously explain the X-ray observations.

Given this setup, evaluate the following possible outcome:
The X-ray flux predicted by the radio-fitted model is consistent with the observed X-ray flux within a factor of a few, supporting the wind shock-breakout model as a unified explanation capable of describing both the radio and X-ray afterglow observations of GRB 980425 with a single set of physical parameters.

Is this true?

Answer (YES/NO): NO